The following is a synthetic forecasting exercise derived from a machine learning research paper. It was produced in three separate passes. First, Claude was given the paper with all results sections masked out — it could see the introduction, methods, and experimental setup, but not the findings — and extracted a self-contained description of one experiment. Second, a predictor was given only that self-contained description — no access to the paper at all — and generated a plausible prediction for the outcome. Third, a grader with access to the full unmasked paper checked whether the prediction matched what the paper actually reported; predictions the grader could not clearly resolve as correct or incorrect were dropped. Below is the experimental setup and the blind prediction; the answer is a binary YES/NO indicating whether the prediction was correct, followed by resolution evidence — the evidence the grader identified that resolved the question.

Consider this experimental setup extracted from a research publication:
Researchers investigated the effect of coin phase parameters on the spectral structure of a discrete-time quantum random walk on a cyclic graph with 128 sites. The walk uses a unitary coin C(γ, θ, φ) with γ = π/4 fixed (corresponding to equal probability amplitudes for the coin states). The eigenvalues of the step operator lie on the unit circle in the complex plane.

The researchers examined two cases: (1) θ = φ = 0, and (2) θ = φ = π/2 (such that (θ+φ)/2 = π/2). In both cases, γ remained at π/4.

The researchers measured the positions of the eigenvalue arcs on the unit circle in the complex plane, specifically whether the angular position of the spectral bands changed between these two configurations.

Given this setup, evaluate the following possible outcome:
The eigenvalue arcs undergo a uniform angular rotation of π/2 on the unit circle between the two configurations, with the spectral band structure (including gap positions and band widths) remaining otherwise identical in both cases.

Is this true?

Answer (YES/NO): YES